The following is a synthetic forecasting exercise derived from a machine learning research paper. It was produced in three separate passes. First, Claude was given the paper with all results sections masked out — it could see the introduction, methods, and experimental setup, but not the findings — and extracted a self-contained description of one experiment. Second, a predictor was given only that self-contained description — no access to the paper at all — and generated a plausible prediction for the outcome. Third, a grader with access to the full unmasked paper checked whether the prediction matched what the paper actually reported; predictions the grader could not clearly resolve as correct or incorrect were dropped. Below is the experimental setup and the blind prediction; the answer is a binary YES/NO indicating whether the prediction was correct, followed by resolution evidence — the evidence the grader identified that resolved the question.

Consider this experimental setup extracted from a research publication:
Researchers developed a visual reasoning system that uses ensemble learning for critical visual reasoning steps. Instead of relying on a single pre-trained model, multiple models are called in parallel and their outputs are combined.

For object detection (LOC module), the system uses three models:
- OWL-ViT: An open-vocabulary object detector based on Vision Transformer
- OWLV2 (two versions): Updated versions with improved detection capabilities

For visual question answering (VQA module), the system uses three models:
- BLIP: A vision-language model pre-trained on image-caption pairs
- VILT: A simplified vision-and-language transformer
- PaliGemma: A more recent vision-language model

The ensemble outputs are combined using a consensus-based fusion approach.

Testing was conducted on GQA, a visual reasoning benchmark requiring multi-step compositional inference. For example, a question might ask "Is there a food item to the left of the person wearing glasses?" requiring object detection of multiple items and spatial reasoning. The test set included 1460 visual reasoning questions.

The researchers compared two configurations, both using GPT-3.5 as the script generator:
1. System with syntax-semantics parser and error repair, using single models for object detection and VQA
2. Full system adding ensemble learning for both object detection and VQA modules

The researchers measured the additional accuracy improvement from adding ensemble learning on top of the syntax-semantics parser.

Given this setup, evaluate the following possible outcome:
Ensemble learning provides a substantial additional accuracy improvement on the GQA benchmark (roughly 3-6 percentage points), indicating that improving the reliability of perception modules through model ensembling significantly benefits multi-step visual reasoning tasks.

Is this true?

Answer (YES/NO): YES